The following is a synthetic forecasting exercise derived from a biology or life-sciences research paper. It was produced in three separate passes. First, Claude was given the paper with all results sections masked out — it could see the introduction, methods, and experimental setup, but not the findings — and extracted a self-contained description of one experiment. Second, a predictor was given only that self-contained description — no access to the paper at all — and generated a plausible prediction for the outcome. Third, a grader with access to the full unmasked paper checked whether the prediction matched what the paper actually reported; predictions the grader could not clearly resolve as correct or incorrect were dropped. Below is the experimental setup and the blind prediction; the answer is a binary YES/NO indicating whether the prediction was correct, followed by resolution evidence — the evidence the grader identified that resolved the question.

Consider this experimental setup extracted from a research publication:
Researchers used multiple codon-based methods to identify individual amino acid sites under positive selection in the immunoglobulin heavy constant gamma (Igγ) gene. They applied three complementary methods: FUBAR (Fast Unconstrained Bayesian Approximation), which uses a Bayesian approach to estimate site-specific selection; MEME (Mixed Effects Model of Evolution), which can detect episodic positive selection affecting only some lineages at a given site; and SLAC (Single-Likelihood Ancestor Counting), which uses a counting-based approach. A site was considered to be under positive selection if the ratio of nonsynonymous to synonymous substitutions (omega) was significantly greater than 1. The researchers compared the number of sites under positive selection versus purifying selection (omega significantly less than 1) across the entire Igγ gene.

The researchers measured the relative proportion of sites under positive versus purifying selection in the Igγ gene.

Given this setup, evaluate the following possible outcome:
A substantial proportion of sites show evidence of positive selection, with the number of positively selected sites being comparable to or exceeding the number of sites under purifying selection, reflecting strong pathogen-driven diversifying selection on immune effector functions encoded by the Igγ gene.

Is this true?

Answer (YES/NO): NO